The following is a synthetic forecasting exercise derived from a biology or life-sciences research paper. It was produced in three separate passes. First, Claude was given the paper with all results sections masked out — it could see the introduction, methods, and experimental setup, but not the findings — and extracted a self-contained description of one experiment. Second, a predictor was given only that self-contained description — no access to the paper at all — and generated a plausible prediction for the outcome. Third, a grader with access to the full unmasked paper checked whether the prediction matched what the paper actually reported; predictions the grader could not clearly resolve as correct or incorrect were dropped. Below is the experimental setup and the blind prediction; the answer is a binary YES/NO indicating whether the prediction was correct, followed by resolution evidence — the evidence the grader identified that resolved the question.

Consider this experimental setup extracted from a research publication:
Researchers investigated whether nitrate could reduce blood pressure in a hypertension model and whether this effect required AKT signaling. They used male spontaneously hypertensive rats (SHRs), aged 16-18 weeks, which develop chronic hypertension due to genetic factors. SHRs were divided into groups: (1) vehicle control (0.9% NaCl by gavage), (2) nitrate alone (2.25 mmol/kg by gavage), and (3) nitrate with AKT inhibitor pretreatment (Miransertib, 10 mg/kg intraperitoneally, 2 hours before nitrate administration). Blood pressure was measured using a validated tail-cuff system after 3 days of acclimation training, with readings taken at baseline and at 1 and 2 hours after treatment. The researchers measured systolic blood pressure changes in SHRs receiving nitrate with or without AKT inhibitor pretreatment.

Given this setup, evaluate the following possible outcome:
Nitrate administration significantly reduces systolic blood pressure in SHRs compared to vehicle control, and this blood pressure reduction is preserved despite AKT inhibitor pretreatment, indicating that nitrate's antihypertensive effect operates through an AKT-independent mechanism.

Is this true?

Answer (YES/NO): NO